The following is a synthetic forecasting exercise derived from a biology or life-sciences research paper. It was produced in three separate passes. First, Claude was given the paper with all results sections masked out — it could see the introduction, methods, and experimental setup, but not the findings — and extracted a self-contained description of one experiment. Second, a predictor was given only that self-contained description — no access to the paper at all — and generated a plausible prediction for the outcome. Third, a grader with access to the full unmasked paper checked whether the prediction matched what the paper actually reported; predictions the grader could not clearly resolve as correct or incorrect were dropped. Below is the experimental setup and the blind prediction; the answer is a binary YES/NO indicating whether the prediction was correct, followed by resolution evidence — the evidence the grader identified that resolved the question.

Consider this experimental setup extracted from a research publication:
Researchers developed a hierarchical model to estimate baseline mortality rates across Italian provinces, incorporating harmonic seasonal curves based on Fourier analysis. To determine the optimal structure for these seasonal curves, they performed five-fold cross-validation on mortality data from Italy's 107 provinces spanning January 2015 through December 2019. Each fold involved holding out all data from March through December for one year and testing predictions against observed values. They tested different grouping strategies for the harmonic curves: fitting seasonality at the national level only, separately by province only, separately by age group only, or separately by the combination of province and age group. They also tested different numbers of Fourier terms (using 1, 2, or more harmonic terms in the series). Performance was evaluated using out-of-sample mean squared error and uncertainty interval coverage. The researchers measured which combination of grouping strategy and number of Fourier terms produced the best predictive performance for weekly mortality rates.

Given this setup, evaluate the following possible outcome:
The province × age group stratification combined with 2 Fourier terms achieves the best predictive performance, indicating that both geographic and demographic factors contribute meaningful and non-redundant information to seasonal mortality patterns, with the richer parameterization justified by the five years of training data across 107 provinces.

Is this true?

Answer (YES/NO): YES